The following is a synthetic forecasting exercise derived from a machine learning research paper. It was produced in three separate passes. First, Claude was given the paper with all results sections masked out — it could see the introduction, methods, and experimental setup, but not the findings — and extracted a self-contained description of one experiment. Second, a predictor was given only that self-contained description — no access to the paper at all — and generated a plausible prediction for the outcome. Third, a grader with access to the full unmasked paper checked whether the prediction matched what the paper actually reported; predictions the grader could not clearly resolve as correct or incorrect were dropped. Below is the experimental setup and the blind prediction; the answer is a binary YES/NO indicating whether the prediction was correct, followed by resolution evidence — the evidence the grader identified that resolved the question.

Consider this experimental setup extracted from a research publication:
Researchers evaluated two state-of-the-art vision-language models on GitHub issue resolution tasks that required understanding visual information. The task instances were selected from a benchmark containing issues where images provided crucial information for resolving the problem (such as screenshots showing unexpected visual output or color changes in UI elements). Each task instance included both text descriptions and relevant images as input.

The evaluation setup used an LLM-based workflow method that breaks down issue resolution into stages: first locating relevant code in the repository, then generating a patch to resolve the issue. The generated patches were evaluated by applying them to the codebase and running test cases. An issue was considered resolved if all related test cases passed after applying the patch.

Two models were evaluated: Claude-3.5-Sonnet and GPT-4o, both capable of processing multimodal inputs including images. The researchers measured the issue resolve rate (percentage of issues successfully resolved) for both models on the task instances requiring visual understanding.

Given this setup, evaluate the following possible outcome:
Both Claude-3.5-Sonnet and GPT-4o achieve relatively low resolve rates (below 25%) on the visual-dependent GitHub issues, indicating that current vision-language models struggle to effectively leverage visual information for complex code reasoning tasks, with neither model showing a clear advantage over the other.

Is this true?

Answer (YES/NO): NO